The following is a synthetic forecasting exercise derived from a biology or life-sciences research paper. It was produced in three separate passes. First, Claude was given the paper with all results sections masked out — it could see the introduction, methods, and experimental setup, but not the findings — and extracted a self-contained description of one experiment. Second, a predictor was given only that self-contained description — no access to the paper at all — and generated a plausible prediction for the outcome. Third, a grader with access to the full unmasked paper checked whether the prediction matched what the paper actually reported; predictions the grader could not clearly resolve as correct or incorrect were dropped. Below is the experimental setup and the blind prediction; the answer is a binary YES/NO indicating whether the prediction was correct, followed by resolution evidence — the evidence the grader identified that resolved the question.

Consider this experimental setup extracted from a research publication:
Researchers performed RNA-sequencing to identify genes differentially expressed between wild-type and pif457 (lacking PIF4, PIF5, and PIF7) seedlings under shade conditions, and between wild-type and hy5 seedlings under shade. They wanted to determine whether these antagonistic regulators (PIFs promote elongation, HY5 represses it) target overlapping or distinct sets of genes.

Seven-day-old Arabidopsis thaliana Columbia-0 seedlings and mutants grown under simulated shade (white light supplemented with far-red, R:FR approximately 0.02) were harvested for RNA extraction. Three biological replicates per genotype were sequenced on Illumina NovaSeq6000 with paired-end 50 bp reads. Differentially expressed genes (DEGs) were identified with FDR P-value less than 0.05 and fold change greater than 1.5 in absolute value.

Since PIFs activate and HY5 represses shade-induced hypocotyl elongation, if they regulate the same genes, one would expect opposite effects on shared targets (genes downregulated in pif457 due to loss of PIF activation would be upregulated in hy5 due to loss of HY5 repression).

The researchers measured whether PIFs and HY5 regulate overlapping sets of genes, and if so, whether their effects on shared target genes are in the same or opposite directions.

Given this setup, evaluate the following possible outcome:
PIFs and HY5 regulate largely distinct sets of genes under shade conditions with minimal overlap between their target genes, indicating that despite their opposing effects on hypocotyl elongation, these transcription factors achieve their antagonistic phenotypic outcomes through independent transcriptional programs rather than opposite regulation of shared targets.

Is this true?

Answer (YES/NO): NO